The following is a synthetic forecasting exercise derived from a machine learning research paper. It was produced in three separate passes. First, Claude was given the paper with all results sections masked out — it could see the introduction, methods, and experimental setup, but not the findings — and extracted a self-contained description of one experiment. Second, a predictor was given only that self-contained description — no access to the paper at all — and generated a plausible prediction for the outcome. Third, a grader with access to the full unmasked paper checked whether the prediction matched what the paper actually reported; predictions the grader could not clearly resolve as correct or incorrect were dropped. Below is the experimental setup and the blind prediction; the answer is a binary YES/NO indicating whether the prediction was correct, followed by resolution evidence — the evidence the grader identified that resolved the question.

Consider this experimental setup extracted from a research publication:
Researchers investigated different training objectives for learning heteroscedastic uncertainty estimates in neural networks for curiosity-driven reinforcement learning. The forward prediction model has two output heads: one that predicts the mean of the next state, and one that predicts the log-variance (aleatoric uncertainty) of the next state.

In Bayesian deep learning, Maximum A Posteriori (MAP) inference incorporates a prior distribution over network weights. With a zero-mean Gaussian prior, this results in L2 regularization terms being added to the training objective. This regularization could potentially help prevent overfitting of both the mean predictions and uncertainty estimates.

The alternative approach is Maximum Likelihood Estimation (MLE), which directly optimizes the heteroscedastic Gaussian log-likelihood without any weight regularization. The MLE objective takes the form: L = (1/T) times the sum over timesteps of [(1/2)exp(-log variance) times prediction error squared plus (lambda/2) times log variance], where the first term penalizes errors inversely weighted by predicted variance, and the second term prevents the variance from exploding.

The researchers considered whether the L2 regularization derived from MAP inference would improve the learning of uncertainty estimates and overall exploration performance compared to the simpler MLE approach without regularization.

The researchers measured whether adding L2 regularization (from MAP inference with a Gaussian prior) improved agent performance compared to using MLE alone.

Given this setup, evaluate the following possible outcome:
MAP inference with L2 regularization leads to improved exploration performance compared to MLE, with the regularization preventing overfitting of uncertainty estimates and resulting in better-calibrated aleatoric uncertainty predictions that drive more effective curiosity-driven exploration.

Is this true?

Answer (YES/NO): NO